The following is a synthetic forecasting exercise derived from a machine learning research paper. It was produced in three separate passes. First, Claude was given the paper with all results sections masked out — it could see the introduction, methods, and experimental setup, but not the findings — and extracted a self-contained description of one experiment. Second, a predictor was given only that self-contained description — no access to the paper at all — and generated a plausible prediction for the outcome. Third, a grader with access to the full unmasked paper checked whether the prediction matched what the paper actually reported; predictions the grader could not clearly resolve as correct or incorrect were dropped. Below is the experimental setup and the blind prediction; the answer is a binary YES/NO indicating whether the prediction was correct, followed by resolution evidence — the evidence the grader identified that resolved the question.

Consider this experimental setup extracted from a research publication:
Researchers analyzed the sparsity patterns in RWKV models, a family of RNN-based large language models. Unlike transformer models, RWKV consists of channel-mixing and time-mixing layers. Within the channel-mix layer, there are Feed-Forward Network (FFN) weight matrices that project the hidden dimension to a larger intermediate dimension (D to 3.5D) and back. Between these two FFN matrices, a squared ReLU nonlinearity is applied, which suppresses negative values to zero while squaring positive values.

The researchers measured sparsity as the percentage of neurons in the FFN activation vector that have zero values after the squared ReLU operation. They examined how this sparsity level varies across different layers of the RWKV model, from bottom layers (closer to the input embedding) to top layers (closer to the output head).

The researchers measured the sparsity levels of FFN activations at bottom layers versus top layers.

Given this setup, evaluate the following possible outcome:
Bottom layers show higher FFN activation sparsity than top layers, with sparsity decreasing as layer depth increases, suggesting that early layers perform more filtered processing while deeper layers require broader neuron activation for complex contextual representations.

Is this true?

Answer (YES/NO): YES